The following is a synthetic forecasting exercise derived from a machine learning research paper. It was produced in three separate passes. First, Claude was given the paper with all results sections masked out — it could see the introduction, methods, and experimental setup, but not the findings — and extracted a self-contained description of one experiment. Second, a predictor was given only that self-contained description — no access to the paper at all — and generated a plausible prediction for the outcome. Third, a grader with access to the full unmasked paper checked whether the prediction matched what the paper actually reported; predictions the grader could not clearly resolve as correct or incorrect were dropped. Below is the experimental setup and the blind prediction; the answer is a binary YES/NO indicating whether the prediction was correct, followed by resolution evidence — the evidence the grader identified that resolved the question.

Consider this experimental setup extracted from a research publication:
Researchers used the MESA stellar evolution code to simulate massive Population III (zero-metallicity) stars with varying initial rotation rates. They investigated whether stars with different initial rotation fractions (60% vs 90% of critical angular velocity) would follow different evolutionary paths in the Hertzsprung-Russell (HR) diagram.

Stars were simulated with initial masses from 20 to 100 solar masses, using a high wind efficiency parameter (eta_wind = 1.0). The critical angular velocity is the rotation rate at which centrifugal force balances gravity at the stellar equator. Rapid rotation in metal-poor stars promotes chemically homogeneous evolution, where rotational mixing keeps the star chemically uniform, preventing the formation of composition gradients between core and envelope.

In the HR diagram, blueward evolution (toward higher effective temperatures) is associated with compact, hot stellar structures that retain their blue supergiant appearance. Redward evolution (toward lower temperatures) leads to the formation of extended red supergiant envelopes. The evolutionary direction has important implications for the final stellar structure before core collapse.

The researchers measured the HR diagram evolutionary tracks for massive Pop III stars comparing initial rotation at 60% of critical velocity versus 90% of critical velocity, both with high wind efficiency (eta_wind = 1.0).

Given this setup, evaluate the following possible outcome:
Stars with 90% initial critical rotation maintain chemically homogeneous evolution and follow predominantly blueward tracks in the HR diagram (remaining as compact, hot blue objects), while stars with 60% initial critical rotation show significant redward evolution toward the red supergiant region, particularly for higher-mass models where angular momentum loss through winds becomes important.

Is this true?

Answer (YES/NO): NO